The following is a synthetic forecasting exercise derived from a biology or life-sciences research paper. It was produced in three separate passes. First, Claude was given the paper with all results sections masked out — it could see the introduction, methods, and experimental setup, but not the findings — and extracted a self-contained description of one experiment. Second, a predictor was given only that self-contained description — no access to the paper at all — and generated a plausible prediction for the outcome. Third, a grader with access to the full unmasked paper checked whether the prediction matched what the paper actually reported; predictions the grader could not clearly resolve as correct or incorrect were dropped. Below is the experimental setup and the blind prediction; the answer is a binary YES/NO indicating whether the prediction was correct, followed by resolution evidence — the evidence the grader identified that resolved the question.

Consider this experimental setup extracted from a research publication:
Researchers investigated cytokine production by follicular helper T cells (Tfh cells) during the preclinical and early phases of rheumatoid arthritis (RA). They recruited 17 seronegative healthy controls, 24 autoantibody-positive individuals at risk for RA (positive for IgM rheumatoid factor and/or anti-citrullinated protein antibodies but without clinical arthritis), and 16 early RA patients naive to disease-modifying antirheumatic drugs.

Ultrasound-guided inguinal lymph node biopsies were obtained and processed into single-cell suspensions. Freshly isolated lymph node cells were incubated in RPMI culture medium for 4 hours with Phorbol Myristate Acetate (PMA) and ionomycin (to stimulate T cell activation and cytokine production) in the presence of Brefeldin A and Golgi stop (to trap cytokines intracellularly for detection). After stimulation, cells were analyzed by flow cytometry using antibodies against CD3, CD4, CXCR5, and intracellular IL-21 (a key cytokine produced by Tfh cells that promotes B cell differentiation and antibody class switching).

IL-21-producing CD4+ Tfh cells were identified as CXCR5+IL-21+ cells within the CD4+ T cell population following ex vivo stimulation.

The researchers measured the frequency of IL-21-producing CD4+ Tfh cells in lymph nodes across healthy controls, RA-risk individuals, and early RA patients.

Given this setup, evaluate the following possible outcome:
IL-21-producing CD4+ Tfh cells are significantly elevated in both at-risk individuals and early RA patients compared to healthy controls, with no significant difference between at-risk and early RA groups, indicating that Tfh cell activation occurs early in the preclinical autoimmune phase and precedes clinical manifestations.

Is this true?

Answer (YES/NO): NO